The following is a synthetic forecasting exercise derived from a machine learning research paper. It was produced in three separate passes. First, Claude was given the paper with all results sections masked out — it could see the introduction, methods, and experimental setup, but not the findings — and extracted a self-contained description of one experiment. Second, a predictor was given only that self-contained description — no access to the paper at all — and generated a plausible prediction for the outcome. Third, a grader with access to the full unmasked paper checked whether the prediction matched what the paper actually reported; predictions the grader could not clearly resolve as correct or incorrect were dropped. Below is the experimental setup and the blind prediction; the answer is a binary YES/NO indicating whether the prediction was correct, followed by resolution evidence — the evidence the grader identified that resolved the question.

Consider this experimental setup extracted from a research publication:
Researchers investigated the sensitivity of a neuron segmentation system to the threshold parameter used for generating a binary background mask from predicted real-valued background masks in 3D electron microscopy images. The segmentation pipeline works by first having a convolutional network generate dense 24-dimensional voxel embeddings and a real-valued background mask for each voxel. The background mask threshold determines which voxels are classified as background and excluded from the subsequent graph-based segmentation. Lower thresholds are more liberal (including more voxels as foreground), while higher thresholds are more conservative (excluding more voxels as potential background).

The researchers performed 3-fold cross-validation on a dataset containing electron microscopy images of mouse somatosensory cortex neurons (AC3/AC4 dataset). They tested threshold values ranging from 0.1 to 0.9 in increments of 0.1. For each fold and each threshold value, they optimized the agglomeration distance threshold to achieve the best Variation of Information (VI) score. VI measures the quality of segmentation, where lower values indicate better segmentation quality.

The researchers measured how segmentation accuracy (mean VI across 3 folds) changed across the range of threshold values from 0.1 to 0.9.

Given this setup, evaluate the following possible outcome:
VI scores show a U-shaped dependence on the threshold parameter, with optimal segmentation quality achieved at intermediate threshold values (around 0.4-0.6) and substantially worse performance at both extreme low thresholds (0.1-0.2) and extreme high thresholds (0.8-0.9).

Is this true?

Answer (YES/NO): NO